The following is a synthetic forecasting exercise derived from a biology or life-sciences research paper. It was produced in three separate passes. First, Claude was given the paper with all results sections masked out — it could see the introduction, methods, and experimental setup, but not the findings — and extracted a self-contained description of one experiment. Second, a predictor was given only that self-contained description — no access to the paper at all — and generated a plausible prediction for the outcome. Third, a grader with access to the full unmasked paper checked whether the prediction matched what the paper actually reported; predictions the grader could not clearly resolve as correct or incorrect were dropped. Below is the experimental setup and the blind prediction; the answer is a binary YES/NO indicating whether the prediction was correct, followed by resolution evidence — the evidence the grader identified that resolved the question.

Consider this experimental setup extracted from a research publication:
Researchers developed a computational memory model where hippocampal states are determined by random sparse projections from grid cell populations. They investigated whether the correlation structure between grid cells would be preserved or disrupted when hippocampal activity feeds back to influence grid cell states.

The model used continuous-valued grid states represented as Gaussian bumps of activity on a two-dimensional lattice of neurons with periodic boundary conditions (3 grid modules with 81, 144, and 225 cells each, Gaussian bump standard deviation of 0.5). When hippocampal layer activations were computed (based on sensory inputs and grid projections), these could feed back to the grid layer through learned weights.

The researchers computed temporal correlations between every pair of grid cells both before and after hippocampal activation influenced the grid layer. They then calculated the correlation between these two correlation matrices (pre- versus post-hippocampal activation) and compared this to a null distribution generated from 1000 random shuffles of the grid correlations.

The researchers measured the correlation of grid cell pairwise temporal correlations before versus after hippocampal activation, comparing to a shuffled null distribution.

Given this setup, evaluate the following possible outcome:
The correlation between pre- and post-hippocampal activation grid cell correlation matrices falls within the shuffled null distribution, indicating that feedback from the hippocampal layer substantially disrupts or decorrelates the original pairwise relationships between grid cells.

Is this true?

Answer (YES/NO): NO